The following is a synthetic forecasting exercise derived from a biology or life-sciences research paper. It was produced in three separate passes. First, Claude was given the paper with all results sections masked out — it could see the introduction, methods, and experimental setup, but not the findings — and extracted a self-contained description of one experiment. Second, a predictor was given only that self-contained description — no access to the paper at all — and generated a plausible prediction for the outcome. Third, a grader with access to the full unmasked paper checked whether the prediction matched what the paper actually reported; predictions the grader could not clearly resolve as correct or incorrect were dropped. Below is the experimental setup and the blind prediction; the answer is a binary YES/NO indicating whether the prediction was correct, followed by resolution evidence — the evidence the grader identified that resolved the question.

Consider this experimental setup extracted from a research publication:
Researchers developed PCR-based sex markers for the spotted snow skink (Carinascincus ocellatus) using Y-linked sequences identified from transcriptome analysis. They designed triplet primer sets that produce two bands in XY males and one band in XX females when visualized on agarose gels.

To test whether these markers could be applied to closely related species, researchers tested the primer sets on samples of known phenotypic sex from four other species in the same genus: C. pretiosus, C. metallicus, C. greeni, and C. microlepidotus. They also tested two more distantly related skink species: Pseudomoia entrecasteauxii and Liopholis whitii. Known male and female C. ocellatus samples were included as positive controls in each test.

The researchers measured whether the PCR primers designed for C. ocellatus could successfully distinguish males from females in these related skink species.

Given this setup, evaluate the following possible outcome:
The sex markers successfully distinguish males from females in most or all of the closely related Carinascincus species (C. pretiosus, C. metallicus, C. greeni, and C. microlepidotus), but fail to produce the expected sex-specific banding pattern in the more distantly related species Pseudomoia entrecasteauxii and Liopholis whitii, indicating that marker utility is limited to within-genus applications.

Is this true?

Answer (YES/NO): YES